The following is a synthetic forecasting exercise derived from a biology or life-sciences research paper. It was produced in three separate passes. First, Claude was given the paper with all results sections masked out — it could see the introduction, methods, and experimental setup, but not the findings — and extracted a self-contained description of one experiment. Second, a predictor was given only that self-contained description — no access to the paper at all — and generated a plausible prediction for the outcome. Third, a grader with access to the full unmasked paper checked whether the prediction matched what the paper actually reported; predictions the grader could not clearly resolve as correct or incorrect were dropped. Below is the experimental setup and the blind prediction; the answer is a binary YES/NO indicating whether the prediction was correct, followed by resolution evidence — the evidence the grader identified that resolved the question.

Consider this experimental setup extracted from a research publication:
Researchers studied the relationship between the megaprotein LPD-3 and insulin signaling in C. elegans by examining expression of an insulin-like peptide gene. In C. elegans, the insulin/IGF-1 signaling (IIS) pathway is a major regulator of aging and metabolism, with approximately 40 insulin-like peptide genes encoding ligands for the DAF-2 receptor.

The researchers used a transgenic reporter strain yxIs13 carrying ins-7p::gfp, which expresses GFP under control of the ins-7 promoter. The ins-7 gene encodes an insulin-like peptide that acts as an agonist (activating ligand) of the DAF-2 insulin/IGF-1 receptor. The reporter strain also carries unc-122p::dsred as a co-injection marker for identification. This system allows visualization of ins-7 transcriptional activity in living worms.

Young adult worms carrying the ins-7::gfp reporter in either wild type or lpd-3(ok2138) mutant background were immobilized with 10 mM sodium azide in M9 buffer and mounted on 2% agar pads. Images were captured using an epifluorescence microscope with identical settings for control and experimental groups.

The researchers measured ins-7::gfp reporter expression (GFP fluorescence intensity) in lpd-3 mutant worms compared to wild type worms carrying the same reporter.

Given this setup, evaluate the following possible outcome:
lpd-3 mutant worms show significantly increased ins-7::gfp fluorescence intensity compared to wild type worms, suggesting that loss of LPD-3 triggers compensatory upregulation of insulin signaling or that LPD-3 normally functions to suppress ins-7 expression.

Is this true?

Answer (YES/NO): YES